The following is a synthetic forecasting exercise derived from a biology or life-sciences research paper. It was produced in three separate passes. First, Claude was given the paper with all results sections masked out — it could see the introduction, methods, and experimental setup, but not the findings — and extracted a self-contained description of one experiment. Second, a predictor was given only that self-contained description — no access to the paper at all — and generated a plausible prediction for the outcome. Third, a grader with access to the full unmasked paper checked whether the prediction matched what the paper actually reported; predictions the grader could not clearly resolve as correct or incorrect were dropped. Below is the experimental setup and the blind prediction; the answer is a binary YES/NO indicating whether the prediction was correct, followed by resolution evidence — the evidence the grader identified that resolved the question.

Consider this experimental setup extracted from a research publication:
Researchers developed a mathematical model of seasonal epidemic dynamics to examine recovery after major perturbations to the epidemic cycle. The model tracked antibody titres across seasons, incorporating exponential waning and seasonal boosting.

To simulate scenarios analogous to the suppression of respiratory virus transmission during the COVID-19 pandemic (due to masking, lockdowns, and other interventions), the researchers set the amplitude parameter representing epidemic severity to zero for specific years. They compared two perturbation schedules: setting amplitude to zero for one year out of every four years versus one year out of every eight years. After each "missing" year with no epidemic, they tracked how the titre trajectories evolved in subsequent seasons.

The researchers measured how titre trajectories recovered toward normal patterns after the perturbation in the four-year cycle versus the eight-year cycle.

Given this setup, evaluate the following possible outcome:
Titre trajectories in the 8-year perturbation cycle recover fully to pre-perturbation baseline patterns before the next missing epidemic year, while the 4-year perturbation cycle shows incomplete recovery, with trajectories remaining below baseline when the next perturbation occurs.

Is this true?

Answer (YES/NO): YES